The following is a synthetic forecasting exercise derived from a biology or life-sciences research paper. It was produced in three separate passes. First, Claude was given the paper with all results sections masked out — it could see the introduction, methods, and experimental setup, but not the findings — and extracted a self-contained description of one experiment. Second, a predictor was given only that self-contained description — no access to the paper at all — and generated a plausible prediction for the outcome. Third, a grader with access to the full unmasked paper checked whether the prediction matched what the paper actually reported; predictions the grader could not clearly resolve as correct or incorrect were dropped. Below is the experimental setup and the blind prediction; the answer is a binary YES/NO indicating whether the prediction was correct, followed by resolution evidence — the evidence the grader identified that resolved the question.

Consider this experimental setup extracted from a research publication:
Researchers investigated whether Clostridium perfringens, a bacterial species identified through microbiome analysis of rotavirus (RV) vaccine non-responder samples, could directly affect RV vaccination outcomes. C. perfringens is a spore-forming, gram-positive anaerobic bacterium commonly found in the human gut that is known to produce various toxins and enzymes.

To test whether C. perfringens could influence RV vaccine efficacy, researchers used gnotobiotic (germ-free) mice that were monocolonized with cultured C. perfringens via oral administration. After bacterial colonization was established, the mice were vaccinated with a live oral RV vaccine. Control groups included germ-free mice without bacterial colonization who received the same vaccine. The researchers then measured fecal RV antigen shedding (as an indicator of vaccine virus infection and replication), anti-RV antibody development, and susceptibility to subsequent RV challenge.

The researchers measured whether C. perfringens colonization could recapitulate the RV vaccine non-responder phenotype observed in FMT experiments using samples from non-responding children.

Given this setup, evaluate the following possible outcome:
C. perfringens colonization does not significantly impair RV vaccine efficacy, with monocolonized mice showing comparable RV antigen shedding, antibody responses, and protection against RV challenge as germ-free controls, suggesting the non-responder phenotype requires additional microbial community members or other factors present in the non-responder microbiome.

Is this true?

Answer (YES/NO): NO